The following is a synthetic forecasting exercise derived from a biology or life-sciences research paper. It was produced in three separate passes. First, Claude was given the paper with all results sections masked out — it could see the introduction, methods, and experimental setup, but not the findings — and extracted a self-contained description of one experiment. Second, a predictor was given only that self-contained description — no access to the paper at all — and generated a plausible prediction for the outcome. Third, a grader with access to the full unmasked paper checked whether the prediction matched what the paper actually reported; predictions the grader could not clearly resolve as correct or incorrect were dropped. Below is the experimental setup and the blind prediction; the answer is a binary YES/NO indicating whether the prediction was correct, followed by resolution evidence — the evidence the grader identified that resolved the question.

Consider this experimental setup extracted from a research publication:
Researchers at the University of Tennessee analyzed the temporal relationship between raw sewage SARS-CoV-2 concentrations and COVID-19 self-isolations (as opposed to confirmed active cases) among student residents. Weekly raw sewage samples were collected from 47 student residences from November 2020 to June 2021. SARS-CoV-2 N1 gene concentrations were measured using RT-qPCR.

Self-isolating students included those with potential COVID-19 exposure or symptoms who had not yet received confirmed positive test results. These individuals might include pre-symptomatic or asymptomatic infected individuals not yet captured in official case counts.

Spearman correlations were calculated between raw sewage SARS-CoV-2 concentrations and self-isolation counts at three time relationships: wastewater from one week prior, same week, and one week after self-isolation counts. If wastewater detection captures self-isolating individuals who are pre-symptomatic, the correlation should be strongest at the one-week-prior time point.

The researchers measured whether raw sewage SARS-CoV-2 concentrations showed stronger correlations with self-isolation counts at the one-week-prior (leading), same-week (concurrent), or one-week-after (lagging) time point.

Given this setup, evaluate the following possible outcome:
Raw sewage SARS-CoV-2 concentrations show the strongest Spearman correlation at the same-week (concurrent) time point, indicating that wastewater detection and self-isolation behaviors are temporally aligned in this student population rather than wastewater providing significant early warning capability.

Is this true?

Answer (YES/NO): NO